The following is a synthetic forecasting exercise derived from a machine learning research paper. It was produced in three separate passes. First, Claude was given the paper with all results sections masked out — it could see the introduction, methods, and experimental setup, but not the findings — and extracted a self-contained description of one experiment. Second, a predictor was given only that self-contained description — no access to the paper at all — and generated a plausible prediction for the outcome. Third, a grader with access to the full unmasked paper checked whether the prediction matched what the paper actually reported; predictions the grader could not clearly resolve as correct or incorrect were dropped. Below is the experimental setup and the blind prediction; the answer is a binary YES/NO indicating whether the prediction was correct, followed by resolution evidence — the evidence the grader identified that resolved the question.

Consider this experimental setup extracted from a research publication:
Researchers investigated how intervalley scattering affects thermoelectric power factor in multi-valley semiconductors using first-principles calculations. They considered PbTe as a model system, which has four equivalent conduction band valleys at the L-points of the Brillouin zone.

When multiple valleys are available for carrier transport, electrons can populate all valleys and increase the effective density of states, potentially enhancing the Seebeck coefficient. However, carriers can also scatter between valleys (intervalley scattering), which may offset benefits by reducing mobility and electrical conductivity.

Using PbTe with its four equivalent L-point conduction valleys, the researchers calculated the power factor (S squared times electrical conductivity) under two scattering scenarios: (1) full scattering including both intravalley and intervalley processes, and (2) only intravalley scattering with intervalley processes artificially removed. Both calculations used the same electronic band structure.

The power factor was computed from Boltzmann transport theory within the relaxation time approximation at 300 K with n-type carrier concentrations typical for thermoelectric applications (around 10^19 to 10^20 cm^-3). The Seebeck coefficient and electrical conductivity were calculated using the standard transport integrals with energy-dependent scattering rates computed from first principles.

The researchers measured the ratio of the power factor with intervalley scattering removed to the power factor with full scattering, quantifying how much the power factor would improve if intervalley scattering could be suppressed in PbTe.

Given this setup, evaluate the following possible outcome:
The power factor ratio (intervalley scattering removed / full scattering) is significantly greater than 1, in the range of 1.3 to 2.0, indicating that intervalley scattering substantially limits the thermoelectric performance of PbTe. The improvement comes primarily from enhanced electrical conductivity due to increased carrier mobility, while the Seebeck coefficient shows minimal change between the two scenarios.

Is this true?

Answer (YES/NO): NO